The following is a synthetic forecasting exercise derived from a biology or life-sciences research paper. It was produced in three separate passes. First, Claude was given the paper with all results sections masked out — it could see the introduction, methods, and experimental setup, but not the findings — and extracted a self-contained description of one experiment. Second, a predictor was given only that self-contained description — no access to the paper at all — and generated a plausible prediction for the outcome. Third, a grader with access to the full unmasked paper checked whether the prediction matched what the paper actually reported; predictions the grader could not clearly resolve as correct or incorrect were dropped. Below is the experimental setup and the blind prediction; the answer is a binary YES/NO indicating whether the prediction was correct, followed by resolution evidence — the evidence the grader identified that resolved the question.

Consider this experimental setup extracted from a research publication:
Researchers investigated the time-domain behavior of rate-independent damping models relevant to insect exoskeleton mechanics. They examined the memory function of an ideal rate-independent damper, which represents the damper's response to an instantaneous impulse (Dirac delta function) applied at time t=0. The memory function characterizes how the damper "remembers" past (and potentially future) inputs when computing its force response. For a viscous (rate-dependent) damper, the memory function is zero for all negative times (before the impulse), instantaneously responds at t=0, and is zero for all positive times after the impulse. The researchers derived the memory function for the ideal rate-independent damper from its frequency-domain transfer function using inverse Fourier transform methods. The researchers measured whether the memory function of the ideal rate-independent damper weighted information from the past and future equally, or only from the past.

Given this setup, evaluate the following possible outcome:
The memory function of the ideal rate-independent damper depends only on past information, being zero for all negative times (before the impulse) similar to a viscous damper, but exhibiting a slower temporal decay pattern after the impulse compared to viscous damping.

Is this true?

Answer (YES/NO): NO